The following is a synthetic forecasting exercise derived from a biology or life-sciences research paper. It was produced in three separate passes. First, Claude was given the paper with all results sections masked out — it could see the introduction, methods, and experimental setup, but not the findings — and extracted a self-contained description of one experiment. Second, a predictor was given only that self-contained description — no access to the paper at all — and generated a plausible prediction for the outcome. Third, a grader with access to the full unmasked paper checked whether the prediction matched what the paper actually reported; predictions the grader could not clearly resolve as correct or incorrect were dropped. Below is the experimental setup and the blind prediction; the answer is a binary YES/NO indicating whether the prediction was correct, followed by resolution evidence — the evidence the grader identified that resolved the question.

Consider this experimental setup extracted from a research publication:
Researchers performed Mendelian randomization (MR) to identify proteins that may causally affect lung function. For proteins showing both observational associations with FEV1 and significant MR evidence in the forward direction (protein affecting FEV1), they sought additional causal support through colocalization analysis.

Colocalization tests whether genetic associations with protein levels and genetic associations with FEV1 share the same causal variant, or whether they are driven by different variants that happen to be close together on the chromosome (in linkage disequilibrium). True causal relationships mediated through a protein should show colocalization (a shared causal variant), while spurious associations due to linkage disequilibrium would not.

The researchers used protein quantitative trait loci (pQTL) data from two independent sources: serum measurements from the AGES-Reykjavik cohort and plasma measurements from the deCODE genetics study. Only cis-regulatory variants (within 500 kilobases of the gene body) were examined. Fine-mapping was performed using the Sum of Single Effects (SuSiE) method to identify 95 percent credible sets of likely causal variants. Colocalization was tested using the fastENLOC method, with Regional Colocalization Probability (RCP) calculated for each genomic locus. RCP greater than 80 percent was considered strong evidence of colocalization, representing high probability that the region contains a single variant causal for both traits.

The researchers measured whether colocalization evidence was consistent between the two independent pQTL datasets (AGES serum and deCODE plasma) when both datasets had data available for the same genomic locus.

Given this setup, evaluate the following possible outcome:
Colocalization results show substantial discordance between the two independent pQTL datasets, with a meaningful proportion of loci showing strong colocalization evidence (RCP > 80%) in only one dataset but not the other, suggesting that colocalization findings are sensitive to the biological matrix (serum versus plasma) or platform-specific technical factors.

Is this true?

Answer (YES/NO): NO